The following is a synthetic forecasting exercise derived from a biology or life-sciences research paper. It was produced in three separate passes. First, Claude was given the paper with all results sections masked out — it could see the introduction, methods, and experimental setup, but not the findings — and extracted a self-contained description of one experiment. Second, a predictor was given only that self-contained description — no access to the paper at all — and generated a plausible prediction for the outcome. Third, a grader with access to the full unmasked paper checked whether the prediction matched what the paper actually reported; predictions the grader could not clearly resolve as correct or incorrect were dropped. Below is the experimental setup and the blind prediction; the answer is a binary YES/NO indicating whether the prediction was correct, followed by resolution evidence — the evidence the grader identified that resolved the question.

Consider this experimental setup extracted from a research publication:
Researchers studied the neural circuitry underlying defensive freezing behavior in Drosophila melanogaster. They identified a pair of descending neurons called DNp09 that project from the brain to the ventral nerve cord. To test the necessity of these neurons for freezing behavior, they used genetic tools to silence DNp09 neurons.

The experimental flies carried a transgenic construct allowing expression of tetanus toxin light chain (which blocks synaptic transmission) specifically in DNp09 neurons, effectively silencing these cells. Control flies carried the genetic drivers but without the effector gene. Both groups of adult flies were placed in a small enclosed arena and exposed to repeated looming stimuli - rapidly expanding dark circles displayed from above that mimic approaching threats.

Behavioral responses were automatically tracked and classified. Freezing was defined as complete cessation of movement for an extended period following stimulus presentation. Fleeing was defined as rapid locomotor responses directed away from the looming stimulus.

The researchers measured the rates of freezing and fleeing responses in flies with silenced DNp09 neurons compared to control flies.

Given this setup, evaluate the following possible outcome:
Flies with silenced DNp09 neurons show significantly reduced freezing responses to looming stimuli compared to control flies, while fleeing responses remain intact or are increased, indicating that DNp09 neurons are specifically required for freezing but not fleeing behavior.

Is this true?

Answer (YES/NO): YES